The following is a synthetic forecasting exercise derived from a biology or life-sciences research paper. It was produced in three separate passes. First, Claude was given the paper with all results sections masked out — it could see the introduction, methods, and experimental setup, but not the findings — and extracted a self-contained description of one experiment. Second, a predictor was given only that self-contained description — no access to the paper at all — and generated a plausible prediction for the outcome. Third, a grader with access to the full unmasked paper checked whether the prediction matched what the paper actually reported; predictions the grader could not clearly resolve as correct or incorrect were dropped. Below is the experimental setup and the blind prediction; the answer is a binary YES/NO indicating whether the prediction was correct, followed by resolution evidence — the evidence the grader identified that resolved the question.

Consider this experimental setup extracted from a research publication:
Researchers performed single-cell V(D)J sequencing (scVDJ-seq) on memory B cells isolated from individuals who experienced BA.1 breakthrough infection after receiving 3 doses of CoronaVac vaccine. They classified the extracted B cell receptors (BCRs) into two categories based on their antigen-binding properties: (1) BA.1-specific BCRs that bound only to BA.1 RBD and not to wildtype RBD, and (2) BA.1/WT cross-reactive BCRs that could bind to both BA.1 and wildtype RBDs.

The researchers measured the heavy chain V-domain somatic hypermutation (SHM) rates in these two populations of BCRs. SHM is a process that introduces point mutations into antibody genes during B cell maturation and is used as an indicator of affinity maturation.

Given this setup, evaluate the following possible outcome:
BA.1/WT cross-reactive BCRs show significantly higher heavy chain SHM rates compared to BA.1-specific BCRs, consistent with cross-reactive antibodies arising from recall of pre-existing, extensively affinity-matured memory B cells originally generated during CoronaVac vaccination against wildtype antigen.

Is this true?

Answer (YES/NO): YES